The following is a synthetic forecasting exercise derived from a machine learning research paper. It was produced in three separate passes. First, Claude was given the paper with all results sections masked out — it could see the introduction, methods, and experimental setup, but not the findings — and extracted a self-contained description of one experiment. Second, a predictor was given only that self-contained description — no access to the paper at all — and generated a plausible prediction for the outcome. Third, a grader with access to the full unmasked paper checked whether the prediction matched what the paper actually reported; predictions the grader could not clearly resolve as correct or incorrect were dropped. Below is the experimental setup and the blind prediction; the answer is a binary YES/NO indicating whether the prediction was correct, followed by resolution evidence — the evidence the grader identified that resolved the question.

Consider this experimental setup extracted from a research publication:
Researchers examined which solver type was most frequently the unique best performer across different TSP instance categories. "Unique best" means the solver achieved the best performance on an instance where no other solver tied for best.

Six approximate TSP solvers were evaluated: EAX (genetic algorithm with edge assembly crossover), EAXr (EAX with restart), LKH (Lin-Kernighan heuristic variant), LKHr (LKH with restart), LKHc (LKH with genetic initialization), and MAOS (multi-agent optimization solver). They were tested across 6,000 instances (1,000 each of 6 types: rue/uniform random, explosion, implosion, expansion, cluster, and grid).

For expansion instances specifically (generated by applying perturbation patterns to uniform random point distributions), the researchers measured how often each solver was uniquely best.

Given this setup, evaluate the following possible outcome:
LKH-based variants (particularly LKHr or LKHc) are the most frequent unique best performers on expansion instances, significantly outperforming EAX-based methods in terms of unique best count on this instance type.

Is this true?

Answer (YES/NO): NO